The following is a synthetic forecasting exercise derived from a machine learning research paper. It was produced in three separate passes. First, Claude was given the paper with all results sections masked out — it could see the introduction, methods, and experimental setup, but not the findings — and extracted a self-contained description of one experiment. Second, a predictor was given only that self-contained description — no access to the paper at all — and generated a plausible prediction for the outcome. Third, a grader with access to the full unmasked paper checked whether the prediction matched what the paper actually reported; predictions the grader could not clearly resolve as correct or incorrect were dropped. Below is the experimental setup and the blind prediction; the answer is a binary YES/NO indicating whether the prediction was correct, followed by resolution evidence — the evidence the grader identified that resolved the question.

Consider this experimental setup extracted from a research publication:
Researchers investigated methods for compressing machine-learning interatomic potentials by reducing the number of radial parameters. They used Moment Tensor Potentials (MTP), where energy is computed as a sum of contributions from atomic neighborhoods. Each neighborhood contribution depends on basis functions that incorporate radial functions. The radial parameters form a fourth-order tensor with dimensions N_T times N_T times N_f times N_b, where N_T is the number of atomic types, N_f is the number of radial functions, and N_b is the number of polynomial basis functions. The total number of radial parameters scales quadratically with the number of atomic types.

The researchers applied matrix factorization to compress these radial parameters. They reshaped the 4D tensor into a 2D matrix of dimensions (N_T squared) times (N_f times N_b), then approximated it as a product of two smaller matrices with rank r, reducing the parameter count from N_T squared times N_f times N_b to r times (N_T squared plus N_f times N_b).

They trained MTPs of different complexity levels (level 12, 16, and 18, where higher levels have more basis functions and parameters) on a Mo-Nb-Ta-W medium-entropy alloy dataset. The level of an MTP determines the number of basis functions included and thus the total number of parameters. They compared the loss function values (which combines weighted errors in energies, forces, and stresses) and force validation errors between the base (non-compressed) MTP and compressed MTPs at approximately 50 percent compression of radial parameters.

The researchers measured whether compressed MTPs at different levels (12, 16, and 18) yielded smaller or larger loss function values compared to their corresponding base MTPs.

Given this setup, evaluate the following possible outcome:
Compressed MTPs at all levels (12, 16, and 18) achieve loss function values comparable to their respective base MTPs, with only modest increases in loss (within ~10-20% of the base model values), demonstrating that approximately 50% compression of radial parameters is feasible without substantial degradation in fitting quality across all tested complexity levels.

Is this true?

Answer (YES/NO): NO